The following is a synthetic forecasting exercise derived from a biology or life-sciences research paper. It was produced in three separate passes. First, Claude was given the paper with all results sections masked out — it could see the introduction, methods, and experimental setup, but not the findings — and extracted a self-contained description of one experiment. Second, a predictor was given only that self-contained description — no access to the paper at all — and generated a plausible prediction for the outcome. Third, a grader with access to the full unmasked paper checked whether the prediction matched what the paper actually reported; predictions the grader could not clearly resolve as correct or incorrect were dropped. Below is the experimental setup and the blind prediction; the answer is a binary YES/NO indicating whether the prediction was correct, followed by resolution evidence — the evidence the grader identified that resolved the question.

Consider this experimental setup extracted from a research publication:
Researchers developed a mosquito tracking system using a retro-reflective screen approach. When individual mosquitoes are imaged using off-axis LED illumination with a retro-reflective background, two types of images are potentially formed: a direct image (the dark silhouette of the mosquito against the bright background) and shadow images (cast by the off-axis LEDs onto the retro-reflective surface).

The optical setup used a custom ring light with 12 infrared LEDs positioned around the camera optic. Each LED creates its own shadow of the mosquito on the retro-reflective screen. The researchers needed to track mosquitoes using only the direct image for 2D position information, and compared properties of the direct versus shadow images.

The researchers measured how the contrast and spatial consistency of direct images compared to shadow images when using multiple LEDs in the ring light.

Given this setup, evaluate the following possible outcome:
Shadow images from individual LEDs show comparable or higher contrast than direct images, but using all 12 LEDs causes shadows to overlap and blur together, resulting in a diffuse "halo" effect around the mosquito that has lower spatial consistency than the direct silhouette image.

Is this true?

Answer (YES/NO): NO